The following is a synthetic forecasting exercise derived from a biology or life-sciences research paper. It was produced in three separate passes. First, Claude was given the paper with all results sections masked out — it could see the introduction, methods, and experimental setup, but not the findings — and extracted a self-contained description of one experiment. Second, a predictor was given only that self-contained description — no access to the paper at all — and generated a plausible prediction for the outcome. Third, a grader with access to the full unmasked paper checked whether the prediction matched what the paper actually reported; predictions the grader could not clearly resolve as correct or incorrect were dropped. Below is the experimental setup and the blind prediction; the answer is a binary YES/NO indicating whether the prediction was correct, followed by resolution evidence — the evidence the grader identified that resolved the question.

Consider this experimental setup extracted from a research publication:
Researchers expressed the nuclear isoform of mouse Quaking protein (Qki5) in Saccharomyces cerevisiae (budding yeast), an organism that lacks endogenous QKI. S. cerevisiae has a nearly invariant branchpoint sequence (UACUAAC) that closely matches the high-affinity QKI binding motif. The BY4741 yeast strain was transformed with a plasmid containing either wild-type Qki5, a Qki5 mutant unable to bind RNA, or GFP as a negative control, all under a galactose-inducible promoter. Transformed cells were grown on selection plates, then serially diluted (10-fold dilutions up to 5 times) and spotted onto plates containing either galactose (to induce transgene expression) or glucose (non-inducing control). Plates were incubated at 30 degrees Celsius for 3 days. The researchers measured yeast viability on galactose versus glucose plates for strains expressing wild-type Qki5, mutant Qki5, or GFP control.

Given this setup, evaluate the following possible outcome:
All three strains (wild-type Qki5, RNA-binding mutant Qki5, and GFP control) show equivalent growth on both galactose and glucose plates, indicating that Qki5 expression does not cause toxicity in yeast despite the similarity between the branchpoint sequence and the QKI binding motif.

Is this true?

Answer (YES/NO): NO